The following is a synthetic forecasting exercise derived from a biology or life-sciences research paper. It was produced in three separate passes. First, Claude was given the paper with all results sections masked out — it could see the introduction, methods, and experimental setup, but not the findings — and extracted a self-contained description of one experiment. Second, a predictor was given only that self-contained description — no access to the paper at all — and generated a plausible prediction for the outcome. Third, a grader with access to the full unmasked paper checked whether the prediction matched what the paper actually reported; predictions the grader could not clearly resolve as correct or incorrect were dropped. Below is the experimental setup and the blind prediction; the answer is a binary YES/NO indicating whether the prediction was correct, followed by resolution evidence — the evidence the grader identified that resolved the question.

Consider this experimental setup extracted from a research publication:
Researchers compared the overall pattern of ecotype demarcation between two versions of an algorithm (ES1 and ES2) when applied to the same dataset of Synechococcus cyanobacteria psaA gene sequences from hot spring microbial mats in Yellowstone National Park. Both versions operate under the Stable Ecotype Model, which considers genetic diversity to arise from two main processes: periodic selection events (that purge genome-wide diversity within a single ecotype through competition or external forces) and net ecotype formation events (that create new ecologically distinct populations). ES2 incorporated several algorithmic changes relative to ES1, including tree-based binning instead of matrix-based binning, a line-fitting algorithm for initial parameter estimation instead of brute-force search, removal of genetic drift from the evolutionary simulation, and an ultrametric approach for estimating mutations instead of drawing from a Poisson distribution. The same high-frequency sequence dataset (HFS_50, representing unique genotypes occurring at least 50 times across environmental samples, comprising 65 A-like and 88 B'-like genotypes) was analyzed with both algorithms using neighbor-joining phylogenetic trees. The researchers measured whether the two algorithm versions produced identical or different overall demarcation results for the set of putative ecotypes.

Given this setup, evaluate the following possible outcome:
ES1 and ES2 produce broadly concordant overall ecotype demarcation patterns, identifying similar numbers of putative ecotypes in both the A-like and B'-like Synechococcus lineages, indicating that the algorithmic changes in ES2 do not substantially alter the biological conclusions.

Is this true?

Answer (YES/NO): NO